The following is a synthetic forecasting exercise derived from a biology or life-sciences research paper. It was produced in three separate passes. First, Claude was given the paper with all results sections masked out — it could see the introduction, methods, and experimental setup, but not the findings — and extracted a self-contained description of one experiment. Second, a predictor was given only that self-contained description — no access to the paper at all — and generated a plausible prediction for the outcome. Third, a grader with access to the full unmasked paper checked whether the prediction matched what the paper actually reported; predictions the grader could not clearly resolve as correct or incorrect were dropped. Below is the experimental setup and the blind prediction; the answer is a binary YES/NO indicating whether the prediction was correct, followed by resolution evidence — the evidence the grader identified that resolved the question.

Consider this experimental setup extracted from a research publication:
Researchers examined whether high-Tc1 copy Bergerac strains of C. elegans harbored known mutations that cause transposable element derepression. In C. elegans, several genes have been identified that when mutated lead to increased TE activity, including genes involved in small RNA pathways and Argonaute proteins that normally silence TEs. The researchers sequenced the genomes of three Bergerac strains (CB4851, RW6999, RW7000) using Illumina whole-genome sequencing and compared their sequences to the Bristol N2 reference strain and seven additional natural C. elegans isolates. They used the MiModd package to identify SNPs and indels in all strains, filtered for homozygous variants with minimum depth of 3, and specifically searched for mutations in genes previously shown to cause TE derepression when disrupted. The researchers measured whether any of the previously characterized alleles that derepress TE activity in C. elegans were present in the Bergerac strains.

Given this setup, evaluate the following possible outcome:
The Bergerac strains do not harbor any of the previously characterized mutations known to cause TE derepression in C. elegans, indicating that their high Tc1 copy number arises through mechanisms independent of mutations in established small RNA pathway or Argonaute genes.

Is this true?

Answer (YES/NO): YES